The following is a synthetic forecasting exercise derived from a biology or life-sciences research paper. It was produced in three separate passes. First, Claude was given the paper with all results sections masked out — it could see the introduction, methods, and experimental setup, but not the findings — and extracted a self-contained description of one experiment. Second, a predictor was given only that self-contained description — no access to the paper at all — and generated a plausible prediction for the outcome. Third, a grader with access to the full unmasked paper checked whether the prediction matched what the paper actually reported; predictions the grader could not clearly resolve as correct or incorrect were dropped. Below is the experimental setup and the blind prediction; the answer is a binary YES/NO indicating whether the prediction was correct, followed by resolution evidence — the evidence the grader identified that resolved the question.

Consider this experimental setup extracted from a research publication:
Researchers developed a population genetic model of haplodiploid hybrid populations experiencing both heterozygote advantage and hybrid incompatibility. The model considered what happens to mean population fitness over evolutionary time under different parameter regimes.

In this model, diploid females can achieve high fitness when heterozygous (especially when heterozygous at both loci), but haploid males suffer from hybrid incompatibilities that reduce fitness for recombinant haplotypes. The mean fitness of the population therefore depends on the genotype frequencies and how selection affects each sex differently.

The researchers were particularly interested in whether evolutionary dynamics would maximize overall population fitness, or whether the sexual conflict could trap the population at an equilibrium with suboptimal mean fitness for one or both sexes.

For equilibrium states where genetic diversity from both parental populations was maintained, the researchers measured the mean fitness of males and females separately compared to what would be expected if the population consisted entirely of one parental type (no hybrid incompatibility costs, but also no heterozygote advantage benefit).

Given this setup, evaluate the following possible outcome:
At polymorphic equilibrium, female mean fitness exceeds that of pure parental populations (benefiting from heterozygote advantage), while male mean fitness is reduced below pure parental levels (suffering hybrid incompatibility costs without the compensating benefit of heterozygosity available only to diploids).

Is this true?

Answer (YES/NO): YES